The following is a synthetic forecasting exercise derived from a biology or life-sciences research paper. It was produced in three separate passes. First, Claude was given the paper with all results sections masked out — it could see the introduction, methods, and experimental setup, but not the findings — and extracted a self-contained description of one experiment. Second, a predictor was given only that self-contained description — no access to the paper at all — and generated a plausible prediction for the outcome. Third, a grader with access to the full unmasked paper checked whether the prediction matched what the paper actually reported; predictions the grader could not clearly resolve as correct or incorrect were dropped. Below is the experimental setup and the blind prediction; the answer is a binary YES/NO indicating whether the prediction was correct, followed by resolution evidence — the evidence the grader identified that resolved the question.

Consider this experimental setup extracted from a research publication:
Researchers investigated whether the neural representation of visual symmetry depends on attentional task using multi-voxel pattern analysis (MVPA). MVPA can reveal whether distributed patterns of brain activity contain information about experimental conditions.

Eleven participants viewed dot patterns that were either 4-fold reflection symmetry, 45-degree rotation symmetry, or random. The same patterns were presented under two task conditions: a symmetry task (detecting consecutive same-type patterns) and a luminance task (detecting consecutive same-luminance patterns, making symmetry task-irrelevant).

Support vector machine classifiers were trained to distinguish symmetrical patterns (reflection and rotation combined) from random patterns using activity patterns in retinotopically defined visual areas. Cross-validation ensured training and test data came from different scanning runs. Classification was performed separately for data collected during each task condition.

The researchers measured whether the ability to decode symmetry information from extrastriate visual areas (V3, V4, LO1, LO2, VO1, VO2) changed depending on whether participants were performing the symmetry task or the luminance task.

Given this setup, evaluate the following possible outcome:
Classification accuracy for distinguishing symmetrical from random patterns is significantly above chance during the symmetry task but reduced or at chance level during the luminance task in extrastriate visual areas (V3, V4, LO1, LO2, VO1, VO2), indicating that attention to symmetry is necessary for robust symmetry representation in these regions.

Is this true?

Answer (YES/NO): NO